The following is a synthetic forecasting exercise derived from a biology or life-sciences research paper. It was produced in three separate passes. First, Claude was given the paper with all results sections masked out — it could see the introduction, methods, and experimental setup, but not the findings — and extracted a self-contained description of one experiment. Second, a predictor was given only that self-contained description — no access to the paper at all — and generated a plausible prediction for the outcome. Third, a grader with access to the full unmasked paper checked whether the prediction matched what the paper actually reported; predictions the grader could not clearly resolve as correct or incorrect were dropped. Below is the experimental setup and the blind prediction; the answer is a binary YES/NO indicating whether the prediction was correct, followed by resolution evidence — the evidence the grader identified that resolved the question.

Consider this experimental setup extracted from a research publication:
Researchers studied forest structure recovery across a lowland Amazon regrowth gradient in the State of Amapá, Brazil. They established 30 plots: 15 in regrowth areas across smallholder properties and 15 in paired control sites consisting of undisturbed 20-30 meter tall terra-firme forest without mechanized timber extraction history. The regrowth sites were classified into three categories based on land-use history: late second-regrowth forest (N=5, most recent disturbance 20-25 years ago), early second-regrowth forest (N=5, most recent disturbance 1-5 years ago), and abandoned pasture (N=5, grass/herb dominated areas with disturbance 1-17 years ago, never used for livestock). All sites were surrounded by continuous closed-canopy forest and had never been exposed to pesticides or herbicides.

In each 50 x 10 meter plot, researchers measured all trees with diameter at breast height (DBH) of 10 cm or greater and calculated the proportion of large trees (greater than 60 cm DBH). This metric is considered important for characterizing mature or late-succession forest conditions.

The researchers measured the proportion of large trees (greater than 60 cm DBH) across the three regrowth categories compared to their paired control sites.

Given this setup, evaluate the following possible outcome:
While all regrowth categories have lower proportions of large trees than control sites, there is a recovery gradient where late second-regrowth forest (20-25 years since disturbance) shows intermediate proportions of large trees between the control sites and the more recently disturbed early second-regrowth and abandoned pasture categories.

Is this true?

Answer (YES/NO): NO